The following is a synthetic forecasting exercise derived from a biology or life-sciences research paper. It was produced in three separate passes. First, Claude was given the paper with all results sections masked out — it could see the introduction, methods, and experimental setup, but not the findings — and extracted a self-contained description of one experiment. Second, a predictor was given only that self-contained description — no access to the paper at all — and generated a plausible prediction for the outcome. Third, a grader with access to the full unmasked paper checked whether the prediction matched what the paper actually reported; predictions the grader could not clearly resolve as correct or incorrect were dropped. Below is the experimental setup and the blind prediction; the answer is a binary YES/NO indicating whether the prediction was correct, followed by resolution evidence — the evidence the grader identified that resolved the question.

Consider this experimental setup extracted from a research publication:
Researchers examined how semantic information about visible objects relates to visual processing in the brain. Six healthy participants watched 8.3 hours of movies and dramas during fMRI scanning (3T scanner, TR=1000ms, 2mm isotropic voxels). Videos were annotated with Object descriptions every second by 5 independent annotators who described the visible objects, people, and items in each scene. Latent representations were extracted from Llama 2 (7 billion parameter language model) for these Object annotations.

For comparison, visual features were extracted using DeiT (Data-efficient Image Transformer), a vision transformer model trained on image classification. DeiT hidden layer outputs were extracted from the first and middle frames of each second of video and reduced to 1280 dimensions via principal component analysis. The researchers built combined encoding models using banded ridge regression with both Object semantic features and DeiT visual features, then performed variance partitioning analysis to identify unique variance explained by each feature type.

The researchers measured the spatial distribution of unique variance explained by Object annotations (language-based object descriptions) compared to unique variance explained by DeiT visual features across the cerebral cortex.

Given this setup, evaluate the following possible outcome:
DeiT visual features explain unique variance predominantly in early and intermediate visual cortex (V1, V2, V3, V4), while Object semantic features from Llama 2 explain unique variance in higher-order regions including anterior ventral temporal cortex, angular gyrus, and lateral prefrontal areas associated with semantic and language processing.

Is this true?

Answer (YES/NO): NO